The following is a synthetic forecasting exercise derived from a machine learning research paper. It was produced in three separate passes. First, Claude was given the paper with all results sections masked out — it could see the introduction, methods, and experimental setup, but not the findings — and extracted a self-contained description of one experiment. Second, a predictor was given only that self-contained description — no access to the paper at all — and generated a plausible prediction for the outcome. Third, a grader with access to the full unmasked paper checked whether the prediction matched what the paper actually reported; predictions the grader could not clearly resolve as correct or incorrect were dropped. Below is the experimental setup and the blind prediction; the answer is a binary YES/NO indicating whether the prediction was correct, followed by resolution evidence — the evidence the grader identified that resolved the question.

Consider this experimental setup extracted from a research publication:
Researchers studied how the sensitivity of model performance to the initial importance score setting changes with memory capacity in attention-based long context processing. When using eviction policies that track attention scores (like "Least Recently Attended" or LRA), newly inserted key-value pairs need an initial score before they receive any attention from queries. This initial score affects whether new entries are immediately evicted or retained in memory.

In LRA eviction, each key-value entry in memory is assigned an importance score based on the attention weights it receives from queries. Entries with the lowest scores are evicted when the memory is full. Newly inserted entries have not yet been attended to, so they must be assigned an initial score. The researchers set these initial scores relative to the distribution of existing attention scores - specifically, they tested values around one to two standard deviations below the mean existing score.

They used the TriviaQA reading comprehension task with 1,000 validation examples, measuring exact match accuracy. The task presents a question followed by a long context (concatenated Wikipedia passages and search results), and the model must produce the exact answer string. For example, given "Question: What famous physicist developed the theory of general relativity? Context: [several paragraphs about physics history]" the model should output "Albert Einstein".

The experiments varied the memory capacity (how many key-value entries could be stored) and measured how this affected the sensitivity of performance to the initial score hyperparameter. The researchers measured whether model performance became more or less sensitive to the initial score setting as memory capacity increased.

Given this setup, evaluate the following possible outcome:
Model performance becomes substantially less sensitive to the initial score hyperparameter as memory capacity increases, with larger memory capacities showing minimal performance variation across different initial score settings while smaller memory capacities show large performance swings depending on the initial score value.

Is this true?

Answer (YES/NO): NO